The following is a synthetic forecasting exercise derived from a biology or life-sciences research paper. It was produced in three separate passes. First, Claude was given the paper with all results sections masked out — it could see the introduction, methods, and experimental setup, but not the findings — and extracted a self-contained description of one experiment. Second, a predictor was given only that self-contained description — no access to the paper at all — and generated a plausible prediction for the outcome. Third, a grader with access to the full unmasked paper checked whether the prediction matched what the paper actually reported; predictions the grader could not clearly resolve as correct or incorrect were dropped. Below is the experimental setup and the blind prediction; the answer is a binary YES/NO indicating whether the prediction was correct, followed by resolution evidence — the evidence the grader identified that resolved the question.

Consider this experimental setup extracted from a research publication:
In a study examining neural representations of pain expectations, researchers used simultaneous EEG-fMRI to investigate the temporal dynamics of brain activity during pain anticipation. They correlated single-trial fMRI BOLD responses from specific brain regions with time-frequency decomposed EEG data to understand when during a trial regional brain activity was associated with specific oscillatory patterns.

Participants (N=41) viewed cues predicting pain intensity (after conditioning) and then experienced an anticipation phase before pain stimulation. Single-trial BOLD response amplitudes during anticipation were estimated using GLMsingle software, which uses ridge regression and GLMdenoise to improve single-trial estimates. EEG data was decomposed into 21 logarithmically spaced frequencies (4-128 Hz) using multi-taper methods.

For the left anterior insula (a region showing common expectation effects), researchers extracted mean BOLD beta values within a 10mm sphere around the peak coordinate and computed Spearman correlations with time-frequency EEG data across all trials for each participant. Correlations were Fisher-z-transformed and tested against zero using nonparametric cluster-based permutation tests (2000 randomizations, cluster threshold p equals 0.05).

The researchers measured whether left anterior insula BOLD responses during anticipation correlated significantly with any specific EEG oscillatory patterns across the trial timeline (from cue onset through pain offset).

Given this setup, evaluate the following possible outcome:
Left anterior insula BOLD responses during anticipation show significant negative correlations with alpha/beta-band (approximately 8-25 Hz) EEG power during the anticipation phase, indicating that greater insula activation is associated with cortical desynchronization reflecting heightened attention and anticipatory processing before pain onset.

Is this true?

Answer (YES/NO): NO